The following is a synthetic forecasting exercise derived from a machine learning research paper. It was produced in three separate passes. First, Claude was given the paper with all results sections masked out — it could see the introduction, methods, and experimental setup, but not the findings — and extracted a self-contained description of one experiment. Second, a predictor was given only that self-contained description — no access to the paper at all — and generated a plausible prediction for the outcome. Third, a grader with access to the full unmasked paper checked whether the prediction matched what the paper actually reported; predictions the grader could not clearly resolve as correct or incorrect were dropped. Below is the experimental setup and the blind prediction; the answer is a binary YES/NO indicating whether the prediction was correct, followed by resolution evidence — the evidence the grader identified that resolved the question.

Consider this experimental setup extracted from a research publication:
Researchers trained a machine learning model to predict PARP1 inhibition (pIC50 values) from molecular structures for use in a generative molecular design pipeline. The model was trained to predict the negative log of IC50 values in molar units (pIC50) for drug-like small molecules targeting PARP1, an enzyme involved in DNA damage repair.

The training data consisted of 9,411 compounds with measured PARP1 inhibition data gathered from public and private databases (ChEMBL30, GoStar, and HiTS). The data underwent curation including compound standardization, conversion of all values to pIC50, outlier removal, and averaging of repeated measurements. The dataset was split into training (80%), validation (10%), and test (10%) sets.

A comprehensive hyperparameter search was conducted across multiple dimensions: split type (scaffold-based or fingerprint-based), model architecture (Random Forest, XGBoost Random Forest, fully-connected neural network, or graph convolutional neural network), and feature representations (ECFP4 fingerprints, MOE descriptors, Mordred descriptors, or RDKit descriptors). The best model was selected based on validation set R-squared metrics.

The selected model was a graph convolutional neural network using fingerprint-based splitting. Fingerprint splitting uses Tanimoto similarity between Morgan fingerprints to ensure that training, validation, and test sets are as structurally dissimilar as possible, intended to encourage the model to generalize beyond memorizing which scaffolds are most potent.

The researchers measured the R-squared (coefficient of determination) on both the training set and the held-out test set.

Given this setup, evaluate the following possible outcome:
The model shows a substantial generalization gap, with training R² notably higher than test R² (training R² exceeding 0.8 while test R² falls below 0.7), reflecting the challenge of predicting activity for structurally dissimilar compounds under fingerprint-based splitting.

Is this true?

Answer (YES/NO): NO